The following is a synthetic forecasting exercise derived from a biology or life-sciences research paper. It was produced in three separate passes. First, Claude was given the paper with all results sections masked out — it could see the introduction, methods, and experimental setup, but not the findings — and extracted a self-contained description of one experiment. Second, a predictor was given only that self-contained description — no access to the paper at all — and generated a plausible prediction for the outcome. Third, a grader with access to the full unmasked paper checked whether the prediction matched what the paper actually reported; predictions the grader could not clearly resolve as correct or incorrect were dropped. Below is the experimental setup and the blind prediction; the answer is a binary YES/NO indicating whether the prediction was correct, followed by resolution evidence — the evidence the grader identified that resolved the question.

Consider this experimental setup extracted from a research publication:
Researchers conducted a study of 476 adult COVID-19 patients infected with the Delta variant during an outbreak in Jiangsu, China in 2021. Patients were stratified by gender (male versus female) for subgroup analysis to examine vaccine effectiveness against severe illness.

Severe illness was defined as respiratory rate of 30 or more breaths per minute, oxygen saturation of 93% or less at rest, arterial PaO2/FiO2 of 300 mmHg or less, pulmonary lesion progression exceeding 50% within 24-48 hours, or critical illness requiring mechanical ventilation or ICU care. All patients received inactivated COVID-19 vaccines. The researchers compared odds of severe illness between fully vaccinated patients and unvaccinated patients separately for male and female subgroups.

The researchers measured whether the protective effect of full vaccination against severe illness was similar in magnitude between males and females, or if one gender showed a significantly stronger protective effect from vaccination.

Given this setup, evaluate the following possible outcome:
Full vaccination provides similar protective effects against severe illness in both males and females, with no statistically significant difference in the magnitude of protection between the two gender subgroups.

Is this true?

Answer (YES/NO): NO